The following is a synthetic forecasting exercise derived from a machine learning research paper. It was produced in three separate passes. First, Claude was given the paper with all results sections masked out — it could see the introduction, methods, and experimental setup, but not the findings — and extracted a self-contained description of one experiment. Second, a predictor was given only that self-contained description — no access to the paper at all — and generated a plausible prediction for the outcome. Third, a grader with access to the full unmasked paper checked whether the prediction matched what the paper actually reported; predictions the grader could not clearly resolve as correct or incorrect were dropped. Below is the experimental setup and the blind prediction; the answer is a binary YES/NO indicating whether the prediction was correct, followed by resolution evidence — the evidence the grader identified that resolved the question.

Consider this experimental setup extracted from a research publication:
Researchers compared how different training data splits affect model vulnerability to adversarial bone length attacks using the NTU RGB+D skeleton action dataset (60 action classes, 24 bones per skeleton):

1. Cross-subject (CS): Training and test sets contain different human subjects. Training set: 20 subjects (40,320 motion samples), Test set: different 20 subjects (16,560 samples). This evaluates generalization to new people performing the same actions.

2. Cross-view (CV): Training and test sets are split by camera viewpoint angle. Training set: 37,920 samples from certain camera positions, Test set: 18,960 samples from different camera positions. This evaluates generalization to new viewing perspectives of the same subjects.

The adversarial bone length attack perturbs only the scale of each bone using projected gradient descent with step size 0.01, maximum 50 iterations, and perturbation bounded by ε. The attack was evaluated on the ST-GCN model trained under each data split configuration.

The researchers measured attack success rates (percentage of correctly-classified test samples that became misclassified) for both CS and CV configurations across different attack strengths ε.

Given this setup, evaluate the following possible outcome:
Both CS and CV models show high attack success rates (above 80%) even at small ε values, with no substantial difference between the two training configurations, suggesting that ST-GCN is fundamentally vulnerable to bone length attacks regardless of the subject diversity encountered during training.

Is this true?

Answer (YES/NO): NO